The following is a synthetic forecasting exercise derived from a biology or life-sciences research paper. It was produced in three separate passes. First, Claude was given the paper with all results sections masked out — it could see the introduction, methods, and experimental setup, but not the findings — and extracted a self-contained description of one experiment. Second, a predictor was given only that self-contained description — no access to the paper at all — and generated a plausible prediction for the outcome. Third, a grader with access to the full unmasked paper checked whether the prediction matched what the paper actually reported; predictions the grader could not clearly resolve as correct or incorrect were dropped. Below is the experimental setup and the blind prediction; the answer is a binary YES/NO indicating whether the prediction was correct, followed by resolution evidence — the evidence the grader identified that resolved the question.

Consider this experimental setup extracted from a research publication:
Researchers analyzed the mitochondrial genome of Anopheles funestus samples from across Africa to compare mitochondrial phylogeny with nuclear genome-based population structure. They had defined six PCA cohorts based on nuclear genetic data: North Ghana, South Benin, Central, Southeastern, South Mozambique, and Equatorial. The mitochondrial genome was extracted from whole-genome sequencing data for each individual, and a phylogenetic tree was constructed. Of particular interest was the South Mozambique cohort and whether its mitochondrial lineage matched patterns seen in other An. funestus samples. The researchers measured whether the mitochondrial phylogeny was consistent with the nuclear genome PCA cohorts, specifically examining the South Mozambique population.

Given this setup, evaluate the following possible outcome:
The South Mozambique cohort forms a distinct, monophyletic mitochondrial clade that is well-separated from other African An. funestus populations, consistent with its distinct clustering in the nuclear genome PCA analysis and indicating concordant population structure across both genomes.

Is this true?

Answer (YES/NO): NO